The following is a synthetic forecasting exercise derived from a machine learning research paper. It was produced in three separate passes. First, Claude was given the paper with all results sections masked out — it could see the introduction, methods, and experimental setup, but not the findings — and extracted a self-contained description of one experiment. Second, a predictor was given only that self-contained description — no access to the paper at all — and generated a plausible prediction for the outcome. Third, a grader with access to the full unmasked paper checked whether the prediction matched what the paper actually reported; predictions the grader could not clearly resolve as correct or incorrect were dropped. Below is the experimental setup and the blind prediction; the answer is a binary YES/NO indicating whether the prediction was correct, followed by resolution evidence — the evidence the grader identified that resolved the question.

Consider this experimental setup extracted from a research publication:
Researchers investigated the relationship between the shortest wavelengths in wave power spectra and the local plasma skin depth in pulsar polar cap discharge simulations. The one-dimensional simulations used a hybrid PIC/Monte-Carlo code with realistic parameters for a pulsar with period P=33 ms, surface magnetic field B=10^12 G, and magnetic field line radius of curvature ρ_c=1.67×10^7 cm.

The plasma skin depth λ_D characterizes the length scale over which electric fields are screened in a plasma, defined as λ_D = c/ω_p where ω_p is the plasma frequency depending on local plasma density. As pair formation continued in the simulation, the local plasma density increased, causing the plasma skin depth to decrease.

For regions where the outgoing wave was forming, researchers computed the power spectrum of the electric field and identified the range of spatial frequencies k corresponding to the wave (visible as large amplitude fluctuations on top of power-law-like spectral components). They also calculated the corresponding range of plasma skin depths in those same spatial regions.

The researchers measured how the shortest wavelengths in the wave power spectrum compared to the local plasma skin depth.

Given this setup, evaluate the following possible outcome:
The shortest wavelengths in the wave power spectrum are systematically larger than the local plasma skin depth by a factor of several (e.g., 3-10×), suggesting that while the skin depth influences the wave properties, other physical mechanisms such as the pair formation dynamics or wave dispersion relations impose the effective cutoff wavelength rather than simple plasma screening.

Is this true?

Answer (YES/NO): NO